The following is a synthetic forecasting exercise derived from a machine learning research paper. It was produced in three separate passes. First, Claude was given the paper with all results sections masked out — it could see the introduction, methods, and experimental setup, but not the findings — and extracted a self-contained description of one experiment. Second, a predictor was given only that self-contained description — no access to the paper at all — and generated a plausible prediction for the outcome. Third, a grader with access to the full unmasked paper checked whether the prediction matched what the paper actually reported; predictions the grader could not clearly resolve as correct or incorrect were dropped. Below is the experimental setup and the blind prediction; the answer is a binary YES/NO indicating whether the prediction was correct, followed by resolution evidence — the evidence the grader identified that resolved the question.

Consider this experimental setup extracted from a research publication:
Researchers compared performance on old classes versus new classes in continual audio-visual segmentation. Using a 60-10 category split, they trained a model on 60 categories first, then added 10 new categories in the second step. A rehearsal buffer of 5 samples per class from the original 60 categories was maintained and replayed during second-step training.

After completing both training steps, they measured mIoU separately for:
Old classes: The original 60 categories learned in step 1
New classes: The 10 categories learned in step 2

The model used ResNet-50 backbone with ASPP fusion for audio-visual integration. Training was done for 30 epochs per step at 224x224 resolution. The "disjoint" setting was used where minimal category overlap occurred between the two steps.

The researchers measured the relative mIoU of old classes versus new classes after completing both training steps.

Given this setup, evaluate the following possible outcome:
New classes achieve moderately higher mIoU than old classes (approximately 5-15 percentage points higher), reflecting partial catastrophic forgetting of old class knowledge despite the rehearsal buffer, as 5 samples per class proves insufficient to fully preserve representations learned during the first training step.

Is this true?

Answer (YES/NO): NO